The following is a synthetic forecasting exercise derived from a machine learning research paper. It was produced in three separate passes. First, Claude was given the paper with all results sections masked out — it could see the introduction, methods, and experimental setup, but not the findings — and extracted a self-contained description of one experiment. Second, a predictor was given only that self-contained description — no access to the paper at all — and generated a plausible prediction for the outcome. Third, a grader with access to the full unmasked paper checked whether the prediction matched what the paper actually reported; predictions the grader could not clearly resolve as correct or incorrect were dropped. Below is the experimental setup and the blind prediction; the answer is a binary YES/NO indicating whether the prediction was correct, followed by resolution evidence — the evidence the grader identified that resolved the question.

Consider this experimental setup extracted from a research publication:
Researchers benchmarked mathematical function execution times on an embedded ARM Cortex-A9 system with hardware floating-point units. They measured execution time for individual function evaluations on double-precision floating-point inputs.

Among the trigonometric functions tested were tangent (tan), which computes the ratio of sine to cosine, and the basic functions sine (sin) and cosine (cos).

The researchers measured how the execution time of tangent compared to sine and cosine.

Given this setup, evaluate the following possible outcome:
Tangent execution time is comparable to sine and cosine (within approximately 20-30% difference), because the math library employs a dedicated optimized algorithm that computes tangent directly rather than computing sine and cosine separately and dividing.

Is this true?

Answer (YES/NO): NO